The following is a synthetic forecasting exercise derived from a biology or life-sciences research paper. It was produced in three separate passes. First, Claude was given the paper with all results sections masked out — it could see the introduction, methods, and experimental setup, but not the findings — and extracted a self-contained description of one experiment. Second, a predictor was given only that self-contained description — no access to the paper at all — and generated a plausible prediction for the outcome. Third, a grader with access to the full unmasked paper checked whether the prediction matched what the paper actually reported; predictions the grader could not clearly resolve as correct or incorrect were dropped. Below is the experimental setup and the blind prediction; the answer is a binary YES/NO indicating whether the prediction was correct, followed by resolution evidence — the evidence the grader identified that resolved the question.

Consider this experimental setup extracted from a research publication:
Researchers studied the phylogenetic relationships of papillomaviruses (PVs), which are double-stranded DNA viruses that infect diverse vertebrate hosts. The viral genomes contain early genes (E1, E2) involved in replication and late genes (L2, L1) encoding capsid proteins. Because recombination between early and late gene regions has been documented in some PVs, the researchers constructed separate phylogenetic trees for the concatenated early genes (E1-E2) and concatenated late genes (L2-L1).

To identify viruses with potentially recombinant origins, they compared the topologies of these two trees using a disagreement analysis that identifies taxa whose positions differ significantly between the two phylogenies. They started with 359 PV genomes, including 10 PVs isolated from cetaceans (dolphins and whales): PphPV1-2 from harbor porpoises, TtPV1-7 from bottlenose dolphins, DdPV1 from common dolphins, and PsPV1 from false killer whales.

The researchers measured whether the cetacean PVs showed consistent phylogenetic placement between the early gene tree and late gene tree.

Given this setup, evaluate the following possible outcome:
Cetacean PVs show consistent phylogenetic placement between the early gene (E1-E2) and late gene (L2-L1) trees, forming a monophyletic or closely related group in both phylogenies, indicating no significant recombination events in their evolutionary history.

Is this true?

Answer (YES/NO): NO